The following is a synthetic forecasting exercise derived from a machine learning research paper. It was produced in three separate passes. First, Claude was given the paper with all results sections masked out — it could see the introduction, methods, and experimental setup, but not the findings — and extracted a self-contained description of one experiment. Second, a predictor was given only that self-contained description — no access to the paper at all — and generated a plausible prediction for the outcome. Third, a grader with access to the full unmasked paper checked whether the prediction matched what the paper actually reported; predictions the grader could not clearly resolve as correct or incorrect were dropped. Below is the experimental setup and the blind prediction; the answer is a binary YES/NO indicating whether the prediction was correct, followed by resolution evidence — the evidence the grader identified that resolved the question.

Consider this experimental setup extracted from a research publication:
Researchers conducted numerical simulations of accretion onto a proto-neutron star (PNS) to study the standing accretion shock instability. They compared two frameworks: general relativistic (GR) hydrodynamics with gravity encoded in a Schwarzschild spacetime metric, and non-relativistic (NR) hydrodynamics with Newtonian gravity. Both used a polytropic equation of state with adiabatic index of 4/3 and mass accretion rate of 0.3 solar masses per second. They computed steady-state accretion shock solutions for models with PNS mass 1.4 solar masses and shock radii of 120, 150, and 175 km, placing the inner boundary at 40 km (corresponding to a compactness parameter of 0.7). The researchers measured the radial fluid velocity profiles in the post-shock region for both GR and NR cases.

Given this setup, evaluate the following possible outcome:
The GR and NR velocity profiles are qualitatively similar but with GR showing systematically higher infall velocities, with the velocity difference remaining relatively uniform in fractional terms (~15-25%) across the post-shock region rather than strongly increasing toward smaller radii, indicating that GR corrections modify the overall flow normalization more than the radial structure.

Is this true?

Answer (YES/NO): NO